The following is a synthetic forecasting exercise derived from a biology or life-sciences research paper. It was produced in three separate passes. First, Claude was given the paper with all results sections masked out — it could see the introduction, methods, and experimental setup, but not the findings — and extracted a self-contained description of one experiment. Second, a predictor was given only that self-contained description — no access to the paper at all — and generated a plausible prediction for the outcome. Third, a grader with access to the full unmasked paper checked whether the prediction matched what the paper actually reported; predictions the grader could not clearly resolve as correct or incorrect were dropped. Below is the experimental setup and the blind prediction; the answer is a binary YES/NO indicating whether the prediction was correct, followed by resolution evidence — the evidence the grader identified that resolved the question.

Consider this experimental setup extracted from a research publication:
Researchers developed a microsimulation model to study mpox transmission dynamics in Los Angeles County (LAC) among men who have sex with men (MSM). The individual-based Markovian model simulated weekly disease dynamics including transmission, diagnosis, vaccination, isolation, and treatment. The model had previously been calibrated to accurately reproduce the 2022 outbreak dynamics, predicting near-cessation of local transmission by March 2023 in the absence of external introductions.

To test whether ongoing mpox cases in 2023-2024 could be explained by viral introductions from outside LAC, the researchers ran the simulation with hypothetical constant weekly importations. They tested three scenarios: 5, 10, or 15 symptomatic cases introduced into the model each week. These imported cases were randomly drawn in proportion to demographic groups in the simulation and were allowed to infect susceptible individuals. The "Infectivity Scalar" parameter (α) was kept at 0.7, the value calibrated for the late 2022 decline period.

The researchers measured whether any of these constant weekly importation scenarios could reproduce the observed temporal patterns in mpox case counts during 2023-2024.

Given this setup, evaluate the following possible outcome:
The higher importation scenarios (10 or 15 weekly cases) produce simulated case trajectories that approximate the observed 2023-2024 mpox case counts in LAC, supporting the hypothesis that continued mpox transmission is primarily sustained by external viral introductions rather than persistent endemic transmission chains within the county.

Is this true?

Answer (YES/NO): NO